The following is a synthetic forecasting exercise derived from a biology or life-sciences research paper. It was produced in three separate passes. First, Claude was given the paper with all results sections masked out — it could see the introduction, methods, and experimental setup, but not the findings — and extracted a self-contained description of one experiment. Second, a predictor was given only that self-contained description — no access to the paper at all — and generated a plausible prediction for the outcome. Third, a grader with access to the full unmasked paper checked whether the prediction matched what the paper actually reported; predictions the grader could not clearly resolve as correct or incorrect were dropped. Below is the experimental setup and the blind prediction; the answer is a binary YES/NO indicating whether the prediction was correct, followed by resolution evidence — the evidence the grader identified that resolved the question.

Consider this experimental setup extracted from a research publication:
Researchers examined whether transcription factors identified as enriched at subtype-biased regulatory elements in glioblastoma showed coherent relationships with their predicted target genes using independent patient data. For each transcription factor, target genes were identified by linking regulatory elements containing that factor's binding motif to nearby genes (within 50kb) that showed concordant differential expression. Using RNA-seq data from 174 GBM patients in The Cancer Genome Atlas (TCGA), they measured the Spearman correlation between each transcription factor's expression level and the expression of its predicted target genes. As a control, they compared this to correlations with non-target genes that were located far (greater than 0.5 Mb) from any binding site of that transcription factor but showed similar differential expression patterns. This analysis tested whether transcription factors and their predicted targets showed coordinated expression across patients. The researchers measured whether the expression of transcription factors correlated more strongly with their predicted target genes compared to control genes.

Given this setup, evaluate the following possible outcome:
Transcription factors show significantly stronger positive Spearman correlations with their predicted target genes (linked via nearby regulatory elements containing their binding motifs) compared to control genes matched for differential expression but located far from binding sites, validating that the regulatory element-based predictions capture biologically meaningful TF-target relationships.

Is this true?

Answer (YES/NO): YES